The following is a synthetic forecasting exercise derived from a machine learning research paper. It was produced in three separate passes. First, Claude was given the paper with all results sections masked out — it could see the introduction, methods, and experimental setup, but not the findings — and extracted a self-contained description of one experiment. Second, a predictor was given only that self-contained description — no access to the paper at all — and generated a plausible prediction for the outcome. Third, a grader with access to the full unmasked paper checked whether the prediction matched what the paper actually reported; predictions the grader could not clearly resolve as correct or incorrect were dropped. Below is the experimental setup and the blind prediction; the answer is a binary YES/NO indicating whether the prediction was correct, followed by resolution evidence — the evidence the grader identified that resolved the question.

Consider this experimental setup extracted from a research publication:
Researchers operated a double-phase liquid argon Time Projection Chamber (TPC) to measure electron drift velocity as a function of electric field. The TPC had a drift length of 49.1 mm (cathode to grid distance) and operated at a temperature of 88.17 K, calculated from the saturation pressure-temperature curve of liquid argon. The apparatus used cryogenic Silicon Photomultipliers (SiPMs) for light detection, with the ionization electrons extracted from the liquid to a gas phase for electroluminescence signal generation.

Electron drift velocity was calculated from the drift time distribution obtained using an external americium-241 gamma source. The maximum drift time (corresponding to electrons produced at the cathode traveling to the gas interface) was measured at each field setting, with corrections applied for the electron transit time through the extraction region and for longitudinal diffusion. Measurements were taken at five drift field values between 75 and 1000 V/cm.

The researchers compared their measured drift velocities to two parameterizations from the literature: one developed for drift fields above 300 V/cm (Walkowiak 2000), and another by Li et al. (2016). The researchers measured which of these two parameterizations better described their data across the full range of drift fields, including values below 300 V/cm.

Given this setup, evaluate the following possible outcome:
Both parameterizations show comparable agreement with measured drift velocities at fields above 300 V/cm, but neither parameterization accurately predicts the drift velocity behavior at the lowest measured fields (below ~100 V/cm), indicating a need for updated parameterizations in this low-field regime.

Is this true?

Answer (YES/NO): NO